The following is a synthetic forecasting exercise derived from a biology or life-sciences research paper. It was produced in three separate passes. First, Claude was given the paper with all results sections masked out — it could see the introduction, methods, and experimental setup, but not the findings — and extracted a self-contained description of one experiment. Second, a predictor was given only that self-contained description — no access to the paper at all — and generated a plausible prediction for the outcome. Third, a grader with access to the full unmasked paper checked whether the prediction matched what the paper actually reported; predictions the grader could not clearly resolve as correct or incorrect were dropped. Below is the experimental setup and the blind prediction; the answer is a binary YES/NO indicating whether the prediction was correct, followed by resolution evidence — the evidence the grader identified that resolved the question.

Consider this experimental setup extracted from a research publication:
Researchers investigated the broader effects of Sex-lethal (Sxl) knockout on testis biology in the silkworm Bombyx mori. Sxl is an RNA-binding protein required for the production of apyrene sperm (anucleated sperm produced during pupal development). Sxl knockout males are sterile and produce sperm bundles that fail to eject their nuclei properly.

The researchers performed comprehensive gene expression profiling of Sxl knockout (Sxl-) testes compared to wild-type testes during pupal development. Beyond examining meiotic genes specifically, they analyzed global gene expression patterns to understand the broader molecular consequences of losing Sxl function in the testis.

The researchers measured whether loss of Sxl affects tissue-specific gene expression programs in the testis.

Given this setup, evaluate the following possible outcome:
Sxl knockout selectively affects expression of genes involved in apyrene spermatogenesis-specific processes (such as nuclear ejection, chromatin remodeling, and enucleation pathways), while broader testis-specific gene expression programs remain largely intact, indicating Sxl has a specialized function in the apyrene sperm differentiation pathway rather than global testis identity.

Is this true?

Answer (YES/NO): NO